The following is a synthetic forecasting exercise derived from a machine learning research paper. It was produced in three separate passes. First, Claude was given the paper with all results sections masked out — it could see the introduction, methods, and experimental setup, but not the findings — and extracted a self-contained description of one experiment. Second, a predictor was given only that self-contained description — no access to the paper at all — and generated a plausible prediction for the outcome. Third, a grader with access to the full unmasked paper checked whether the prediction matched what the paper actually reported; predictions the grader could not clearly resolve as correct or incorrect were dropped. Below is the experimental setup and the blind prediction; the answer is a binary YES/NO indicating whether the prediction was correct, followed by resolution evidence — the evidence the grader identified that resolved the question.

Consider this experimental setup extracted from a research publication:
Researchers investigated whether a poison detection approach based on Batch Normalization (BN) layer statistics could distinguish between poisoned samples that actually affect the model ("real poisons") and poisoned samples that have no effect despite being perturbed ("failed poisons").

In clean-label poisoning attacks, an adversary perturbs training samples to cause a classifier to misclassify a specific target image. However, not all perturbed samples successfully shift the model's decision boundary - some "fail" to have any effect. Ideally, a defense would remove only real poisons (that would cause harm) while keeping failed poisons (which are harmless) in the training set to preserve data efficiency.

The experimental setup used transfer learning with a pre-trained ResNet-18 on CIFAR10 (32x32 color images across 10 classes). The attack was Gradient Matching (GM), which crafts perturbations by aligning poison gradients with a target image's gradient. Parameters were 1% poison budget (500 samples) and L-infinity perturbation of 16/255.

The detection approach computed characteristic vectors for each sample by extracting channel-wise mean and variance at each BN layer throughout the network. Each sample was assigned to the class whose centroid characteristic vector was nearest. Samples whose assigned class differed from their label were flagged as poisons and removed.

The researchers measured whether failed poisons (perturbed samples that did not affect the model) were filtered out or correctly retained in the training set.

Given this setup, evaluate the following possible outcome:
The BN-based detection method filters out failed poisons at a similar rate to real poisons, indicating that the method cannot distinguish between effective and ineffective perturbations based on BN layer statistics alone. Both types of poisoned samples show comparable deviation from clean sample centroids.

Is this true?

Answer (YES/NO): NO